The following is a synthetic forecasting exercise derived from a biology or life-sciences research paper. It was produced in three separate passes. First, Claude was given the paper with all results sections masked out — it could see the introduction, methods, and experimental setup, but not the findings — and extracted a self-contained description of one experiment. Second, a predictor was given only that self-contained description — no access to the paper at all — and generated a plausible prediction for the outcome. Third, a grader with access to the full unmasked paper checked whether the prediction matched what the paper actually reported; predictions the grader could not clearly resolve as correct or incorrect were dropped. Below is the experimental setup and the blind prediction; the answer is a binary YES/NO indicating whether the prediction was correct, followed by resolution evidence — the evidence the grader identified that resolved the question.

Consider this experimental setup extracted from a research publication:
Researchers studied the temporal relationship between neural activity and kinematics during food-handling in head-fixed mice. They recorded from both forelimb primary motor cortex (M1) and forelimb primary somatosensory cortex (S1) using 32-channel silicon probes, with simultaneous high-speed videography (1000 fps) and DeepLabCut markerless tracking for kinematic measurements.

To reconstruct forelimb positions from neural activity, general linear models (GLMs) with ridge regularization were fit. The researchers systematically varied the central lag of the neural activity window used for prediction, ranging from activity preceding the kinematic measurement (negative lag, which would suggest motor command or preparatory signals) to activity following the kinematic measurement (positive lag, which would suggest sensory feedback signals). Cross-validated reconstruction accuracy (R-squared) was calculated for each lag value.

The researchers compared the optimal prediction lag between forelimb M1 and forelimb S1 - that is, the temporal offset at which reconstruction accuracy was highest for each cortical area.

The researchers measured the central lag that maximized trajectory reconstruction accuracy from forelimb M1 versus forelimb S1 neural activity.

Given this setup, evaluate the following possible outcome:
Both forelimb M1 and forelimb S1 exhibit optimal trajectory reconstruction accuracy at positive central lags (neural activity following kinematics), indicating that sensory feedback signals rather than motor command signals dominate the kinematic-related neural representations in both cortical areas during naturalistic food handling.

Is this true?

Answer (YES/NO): NO